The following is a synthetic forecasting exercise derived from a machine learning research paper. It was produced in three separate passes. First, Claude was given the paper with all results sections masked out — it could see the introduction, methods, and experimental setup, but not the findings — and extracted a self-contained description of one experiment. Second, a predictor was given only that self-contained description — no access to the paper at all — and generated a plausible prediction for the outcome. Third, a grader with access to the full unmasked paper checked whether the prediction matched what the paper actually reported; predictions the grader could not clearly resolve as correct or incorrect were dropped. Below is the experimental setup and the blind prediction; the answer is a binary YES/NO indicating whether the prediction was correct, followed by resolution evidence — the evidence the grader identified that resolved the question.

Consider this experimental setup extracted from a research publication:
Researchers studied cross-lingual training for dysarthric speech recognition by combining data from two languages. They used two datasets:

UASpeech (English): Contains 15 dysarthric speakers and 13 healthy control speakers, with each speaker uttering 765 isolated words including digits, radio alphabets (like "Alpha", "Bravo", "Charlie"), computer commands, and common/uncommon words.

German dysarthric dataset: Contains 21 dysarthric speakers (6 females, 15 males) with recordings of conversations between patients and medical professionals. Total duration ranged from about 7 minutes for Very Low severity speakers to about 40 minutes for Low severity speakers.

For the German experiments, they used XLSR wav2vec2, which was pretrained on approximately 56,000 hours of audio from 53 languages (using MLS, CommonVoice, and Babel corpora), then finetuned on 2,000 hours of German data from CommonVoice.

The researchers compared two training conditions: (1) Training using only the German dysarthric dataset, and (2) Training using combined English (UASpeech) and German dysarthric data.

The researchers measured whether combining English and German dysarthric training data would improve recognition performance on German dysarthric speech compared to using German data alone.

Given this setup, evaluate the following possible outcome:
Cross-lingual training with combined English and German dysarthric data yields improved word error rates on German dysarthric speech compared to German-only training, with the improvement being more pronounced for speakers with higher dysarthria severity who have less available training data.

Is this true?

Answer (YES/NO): NO